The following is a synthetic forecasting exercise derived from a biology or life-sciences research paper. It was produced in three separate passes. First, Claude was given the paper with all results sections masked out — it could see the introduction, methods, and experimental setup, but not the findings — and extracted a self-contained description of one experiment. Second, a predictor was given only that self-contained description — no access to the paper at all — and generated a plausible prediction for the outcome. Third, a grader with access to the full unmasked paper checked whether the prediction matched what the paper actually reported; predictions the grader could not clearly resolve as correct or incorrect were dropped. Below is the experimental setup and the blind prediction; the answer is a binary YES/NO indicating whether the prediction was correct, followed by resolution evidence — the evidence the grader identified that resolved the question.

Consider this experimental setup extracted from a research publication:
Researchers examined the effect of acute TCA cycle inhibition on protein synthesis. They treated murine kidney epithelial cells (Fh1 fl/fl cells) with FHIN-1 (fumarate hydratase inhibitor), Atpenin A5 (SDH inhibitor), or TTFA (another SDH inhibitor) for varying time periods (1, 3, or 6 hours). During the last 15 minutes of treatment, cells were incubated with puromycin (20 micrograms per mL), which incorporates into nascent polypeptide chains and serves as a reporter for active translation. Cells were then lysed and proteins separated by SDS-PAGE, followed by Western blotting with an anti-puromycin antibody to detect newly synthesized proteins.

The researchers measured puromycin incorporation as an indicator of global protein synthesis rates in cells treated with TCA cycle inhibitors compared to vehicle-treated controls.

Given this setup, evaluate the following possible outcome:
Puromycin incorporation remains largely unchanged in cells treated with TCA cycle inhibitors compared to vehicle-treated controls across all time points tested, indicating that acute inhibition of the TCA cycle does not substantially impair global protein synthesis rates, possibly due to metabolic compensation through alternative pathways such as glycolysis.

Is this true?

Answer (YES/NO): NO